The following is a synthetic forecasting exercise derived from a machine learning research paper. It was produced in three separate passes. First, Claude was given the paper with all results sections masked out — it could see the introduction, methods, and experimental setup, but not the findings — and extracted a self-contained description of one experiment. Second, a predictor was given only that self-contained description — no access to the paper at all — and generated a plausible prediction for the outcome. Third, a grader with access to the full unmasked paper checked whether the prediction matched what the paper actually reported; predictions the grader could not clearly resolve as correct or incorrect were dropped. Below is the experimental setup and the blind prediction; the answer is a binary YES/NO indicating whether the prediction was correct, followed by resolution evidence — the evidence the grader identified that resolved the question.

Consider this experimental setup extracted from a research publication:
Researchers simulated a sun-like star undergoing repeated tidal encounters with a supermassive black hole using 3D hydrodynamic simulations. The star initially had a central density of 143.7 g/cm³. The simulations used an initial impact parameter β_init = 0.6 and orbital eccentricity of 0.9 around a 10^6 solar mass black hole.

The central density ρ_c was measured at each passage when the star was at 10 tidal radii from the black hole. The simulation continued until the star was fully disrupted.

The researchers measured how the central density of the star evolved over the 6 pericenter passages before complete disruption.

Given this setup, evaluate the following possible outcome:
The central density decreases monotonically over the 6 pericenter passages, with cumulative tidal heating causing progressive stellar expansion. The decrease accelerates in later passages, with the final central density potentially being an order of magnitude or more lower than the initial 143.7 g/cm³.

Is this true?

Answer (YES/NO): YES